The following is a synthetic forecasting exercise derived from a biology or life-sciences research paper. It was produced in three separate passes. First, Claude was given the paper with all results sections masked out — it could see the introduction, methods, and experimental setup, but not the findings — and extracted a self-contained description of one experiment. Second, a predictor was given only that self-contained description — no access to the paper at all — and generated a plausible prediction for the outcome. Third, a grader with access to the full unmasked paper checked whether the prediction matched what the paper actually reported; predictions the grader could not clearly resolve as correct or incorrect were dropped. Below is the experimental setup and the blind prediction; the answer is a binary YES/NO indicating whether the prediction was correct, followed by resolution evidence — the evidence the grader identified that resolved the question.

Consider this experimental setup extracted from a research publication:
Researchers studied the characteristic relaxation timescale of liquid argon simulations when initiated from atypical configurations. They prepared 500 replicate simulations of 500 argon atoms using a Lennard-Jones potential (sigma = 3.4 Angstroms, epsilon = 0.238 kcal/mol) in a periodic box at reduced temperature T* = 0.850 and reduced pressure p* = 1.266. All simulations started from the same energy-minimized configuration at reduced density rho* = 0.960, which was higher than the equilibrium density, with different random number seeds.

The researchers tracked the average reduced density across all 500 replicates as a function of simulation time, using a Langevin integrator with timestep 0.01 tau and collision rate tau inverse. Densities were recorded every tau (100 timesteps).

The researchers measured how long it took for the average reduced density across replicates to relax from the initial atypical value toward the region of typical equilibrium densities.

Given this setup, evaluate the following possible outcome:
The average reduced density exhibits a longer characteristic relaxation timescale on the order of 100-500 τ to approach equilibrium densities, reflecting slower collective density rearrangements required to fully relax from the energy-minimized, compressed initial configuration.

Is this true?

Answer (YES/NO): NO